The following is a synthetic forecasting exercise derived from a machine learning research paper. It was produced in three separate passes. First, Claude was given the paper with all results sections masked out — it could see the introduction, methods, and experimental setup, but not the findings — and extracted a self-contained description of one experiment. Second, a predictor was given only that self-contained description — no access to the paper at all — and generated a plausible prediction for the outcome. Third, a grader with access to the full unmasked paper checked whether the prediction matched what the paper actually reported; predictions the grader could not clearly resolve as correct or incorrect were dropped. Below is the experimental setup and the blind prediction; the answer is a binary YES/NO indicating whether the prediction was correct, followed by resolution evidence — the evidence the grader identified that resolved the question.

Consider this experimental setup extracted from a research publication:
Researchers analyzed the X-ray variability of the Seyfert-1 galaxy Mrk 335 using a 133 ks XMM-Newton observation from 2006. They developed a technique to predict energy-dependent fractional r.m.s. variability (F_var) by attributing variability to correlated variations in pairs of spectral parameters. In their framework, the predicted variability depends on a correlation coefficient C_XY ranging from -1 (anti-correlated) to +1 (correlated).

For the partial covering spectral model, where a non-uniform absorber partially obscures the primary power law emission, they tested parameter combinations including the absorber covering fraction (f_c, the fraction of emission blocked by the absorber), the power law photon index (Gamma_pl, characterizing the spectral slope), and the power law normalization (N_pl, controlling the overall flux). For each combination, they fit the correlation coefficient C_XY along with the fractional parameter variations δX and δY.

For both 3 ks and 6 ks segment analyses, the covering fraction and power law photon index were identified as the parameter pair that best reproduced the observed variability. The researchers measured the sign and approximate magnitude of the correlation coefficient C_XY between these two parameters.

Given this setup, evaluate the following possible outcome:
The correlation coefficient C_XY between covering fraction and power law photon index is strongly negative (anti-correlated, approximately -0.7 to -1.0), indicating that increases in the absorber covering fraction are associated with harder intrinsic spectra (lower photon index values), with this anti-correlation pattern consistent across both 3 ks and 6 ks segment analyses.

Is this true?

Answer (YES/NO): NO